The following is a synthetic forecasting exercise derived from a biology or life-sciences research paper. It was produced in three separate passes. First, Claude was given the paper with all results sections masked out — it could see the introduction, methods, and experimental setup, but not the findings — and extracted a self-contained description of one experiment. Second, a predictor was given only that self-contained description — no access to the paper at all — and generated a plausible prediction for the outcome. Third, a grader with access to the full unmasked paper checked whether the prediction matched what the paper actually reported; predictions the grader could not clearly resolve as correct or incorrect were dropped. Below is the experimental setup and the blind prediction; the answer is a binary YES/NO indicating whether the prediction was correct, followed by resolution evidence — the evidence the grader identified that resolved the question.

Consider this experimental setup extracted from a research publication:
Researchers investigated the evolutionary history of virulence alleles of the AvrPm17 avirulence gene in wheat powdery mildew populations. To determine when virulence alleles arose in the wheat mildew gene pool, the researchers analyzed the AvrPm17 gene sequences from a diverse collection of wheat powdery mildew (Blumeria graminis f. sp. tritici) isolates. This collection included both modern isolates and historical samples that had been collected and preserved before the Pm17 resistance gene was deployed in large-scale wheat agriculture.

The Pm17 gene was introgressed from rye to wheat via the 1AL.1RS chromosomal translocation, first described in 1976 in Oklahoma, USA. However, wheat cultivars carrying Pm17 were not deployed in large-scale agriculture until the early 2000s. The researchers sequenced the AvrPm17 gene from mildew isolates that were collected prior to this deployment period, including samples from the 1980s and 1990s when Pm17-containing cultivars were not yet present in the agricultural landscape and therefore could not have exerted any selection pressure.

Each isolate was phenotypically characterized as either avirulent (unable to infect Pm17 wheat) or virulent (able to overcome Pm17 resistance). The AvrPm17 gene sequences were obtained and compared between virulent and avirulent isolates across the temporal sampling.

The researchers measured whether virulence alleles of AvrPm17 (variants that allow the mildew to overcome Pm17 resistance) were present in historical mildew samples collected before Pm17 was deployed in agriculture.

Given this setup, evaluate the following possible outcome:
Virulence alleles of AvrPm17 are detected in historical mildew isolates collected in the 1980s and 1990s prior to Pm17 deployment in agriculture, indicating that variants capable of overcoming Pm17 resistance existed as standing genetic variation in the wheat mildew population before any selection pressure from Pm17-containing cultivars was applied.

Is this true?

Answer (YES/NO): YES